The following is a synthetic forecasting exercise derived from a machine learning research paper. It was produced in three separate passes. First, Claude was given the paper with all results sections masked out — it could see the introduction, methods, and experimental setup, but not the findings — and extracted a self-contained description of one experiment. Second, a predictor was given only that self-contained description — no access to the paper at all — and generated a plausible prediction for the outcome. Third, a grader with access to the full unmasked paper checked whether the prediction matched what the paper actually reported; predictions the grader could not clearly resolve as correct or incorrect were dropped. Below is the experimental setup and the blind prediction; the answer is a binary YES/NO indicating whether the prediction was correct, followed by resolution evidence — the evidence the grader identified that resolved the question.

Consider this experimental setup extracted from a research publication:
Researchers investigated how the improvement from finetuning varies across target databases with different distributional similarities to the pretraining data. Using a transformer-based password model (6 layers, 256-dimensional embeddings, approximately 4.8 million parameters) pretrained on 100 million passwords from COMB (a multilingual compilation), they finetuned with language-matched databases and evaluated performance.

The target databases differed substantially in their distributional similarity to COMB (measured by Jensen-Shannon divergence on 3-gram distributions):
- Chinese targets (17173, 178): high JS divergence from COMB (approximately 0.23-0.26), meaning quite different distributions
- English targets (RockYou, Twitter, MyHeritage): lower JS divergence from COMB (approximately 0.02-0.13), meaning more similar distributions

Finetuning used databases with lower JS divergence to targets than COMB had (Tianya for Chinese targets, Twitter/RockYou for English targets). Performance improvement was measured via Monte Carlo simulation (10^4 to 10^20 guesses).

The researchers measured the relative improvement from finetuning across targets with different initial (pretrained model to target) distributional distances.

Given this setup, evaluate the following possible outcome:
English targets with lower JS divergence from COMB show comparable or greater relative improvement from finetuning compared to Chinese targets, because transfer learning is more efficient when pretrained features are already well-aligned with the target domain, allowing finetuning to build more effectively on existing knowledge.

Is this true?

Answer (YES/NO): NO